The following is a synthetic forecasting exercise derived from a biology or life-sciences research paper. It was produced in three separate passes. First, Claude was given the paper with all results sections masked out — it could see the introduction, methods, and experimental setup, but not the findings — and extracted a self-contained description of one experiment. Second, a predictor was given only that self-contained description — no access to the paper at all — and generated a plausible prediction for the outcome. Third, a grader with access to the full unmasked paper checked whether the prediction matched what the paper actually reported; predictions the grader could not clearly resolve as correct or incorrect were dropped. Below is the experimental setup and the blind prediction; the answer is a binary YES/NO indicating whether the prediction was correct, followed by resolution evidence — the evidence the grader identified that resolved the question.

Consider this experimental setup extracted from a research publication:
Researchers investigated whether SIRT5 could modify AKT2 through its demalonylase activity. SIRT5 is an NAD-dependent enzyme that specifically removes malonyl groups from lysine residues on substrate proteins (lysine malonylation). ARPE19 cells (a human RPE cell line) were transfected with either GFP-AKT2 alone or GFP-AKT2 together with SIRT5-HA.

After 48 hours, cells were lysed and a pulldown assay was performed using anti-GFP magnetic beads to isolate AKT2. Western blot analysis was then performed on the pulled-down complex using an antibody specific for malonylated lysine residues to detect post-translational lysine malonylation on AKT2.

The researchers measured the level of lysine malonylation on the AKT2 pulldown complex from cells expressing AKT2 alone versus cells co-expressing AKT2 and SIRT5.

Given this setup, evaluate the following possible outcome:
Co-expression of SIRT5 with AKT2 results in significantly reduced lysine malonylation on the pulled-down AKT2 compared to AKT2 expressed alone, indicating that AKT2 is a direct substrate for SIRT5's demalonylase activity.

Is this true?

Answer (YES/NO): YES